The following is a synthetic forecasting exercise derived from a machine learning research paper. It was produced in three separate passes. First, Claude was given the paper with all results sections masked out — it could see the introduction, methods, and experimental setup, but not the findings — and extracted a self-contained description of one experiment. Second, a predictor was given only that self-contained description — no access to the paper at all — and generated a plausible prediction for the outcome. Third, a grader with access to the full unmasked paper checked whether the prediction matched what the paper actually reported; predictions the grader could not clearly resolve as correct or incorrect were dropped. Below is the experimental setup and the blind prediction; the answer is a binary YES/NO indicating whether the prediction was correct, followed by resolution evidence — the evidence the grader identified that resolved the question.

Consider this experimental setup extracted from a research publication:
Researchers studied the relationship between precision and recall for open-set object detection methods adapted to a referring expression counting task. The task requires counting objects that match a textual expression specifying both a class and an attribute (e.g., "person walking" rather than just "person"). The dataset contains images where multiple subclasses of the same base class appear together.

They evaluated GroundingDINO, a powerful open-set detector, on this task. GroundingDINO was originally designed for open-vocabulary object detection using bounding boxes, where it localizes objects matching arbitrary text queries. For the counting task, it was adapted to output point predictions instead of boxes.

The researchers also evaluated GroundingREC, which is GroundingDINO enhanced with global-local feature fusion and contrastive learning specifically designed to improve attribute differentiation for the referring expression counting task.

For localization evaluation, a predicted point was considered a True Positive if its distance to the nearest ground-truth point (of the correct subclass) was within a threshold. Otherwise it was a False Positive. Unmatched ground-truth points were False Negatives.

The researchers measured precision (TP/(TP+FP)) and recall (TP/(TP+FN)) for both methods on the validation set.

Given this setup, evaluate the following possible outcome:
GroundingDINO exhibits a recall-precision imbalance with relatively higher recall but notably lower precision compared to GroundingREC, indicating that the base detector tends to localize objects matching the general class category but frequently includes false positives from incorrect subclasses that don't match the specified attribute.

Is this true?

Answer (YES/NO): YES